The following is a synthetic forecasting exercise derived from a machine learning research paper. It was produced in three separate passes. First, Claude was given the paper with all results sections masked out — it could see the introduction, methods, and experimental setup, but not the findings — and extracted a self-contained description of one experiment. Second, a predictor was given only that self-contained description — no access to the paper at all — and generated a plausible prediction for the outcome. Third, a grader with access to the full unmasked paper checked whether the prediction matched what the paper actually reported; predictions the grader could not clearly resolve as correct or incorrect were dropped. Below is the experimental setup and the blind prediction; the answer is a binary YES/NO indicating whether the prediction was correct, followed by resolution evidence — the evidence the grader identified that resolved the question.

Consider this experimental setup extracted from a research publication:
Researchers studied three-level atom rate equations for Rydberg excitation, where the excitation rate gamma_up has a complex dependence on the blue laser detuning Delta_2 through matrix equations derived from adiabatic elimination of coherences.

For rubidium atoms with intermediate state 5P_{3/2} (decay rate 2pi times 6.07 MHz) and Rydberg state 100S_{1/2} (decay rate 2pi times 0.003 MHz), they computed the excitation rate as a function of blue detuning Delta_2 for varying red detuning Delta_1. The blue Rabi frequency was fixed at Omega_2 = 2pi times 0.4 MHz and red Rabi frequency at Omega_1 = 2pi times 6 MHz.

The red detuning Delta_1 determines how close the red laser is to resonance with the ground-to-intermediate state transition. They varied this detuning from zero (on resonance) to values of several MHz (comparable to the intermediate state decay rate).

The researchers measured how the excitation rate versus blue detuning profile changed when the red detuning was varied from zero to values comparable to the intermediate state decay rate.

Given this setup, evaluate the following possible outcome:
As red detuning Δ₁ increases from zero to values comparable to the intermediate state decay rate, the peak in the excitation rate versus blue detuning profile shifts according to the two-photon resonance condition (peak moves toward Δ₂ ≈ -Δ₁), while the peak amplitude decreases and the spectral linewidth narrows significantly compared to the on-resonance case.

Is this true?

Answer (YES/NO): NO